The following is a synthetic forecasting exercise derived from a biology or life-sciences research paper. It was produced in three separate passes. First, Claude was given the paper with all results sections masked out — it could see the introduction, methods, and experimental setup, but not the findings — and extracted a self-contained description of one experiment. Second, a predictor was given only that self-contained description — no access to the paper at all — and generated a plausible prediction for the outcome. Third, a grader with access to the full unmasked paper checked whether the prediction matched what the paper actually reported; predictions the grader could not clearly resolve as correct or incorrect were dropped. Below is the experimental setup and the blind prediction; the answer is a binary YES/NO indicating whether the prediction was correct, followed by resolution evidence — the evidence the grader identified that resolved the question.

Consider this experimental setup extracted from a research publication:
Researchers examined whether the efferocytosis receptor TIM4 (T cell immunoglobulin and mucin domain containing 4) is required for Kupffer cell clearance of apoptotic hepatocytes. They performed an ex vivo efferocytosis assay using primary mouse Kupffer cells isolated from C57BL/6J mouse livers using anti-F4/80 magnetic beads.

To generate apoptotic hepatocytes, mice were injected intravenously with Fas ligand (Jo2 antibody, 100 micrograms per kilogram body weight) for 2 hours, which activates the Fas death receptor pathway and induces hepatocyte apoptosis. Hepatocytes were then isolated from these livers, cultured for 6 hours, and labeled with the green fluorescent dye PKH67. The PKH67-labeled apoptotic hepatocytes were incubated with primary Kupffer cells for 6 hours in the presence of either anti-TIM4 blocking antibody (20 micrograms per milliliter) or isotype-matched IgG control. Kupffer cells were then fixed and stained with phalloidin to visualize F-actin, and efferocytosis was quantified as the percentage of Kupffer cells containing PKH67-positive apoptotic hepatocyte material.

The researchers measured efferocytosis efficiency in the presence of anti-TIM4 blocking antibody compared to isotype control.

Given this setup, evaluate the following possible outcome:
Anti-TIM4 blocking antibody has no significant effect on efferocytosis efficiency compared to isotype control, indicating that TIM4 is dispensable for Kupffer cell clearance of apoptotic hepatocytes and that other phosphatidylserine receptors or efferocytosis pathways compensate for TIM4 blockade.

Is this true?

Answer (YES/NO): NO